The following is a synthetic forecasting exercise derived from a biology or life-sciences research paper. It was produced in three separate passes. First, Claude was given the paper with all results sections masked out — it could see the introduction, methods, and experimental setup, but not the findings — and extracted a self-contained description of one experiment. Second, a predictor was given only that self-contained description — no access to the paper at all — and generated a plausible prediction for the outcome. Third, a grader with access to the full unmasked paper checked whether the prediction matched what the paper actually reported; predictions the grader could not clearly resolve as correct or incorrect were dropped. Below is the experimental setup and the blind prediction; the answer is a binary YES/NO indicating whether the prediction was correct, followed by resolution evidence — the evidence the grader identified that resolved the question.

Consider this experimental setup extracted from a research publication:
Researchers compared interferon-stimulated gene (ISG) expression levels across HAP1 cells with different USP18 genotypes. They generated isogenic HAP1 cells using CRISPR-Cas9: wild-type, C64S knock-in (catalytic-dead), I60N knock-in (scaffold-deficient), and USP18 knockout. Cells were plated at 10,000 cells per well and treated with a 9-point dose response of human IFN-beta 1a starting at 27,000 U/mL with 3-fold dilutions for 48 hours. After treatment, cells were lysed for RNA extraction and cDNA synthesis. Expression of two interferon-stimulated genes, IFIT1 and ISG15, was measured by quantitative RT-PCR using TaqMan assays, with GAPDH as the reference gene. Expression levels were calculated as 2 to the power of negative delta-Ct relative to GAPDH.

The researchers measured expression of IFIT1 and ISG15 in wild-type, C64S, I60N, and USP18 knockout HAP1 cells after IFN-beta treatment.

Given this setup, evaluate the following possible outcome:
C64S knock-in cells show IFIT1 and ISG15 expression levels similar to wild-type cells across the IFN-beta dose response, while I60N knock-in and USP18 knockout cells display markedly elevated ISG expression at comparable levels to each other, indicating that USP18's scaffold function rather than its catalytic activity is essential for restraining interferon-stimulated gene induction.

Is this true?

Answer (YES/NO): NO